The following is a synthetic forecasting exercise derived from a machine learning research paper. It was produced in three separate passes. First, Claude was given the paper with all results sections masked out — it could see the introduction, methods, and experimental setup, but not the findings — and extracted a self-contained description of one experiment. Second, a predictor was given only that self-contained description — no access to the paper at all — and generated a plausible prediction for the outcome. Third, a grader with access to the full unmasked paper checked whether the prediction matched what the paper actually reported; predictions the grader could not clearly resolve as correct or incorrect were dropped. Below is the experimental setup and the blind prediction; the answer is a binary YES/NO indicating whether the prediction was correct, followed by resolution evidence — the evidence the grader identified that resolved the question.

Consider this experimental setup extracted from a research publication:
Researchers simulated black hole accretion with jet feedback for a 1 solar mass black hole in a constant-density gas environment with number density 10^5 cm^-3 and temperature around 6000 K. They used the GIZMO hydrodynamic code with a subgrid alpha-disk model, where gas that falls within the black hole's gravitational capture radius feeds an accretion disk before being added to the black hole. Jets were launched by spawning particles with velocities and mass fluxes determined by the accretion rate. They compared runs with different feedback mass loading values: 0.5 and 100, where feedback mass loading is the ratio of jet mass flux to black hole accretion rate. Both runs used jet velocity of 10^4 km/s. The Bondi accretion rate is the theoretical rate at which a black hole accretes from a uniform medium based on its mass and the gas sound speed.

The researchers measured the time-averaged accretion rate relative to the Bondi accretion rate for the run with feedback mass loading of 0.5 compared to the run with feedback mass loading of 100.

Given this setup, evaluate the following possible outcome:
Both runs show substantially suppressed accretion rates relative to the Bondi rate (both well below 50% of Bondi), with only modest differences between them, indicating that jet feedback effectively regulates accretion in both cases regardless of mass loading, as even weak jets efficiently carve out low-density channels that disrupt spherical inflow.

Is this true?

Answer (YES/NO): NO